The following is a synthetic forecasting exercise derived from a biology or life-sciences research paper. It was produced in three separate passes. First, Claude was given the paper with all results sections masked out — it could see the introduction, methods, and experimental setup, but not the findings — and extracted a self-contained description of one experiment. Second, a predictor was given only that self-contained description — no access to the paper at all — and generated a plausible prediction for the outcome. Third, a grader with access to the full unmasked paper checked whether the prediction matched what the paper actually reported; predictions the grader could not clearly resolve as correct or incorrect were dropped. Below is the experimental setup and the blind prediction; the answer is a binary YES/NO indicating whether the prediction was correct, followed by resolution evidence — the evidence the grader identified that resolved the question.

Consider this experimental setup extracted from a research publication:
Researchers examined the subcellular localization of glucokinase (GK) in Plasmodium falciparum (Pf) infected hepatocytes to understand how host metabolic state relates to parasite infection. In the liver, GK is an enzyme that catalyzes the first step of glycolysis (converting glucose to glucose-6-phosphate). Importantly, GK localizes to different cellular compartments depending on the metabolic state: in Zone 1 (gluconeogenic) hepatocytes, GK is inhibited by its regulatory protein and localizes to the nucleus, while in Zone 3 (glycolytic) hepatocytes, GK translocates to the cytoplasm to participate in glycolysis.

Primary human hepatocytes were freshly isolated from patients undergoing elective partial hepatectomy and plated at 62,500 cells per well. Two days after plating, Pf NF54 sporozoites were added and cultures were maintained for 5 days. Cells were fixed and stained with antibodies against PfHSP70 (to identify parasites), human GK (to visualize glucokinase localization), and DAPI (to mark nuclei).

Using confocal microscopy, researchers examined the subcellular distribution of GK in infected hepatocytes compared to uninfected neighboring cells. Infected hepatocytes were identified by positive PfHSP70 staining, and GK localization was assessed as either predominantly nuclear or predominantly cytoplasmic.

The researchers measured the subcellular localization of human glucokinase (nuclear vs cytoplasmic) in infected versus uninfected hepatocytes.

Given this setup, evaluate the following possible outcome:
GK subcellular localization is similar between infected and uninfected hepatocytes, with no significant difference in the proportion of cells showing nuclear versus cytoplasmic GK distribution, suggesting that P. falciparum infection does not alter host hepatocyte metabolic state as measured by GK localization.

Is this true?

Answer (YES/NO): YES